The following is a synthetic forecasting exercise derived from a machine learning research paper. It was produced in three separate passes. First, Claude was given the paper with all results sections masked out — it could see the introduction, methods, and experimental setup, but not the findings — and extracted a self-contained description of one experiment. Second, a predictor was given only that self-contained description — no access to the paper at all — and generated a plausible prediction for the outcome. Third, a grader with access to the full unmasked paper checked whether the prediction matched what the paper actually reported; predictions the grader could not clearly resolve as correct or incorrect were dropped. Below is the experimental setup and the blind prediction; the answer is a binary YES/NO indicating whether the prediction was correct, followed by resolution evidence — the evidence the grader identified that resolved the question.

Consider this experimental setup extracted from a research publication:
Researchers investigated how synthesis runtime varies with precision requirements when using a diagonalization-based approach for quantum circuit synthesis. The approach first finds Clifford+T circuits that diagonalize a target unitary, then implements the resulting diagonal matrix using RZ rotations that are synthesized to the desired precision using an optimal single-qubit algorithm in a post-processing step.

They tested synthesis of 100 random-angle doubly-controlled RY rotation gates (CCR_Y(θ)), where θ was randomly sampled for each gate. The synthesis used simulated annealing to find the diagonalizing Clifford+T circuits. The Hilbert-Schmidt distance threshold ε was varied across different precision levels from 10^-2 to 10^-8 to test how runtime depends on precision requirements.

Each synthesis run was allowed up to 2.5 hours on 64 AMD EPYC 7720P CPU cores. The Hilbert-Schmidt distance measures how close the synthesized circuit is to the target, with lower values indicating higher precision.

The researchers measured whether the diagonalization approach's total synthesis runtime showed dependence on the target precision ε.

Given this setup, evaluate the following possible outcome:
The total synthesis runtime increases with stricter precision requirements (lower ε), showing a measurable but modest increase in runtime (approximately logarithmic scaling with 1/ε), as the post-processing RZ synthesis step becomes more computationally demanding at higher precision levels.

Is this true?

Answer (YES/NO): NO